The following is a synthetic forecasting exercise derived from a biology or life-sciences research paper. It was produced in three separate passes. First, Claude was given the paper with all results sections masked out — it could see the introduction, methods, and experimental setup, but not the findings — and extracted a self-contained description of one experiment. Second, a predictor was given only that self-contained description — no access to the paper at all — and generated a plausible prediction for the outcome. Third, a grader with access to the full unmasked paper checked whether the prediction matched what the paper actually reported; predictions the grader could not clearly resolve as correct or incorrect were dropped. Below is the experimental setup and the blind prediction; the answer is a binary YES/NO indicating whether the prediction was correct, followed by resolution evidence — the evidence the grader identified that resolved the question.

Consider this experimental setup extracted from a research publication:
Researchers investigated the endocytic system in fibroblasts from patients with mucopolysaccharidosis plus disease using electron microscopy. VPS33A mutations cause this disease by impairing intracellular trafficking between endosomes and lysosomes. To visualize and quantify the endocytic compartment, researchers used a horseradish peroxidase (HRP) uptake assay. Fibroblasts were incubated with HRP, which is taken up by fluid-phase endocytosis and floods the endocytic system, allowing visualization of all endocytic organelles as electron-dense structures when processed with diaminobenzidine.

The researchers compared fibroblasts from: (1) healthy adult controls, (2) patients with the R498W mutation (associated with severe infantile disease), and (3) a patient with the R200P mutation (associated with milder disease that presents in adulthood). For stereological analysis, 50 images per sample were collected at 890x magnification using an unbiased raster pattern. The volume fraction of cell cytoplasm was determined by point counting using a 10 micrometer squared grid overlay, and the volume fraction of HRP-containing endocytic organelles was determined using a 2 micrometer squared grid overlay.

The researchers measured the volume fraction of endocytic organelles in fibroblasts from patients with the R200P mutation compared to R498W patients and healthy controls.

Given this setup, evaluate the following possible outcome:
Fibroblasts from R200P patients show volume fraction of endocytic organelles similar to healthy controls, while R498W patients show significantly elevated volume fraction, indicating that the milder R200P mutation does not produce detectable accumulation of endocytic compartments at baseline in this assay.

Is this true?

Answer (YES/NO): NO